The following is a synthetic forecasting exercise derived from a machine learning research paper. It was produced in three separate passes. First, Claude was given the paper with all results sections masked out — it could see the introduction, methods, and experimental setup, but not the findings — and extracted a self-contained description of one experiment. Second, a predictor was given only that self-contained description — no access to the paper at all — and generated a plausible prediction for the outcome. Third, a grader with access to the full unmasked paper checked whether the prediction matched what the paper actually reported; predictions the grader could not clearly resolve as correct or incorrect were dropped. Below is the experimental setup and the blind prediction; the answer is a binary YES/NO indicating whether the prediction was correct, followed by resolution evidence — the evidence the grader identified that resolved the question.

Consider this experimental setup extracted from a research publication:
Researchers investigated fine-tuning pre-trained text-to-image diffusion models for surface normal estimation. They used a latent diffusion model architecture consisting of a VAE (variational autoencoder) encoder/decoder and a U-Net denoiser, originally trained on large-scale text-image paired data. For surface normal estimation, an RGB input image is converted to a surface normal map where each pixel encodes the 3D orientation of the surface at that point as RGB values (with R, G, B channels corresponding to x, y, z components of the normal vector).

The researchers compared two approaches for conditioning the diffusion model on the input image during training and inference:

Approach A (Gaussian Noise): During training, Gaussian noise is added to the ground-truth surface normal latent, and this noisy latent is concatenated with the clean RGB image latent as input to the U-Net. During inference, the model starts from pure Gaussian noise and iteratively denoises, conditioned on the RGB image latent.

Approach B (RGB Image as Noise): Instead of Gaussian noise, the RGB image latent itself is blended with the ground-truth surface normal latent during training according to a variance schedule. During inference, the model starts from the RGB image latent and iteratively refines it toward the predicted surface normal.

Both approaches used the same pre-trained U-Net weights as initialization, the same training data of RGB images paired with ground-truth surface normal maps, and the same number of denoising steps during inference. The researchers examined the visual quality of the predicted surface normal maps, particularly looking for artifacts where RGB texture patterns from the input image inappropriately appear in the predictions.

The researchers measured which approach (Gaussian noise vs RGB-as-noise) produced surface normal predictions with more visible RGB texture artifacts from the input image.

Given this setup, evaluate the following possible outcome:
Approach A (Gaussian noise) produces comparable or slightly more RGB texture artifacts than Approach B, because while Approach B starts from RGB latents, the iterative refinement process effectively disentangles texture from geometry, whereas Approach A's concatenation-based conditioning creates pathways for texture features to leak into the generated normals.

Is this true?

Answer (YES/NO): NO